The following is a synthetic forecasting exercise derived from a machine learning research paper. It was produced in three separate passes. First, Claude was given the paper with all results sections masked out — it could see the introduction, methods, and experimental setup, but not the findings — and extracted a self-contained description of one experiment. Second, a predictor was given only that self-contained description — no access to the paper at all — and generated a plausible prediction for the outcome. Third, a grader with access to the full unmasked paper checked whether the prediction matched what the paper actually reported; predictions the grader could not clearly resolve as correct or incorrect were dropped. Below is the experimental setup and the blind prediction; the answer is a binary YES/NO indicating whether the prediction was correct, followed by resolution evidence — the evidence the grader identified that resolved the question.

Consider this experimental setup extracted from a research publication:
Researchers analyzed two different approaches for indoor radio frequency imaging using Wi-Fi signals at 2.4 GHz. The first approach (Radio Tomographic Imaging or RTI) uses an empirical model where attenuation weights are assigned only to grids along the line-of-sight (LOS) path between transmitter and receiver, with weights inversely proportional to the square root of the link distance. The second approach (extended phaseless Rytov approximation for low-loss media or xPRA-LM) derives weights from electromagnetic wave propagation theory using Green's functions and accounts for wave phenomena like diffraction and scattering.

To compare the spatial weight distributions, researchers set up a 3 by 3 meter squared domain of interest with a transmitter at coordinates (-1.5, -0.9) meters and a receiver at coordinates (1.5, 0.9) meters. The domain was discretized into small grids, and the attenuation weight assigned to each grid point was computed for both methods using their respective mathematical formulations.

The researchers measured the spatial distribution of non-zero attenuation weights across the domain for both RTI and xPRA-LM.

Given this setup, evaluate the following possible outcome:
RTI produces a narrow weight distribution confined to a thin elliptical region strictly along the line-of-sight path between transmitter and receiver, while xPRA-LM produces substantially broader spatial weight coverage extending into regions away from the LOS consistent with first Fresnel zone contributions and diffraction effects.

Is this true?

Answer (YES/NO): YES